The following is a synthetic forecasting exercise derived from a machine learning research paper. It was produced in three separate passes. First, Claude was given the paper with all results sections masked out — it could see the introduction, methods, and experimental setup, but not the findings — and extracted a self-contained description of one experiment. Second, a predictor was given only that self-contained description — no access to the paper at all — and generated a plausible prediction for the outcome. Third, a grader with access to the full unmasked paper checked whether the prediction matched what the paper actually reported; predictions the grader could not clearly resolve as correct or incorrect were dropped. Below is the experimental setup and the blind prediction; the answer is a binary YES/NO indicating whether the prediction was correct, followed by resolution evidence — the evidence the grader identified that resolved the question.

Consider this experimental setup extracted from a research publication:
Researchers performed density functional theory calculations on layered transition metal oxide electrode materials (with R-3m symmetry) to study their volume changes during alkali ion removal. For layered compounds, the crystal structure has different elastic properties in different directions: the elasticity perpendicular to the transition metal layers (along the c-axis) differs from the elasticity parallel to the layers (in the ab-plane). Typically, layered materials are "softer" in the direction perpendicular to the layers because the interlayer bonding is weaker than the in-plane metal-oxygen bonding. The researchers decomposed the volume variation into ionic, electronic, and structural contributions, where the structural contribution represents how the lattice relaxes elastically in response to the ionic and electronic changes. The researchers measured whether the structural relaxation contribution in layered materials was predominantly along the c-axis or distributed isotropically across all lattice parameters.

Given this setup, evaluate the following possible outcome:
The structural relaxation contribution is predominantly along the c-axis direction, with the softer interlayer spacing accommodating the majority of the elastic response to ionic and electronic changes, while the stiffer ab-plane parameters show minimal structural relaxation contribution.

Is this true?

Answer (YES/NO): YES